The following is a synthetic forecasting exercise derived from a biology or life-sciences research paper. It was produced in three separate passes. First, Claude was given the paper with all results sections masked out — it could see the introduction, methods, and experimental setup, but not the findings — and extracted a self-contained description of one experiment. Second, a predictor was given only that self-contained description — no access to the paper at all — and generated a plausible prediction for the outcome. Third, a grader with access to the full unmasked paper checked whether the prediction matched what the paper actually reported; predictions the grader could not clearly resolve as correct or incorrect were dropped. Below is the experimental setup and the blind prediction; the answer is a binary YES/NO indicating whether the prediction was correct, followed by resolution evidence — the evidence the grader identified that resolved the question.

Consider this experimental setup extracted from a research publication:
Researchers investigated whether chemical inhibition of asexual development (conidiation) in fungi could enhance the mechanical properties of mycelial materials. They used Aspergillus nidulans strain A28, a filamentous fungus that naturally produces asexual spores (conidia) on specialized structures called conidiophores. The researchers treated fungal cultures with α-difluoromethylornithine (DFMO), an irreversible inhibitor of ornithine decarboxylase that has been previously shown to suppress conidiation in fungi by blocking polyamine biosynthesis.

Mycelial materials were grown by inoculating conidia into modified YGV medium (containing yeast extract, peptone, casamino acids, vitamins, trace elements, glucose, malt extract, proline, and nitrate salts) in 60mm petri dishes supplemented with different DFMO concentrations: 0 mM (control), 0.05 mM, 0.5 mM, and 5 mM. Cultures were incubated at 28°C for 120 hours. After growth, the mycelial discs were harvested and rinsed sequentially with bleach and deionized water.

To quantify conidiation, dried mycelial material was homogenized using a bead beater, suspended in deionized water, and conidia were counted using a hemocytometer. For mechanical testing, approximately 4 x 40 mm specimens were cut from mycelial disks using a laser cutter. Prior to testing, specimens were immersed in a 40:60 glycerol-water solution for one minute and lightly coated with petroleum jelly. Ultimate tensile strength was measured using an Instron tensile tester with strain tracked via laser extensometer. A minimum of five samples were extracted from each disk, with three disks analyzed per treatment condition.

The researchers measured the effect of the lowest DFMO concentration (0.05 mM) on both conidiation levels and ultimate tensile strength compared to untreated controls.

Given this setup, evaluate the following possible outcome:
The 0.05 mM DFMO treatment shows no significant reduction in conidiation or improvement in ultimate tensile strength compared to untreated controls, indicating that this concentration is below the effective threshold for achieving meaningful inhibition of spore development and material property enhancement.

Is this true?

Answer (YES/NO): NO